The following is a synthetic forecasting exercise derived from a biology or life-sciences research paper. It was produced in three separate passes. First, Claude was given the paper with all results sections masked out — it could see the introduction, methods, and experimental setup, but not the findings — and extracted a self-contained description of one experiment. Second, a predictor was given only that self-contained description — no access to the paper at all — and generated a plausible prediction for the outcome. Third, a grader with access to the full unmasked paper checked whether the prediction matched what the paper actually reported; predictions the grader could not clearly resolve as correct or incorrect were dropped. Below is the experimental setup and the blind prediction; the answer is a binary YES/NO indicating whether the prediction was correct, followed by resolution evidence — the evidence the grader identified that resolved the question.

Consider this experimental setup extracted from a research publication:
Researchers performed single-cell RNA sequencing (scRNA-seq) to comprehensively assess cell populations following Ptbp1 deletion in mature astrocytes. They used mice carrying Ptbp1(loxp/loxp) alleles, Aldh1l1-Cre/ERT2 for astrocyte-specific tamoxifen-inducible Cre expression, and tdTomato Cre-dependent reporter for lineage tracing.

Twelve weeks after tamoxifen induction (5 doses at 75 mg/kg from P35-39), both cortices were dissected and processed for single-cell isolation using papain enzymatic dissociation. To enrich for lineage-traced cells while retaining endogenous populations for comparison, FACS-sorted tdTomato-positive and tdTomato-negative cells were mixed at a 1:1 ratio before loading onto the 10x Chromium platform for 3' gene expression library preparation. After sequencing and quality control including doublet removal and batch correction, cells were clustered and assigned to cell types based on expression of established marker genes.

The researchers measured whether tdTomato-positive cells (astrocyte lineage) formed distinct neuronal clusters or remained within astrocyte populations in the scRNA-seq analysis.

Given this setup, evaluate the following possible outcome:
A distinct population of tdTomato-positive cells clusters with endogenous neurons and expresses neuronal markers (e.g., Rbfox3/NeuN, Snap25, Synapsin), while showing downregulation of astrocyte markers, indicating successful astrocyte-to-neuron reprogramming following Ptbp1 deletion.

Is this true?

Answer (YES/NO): NO